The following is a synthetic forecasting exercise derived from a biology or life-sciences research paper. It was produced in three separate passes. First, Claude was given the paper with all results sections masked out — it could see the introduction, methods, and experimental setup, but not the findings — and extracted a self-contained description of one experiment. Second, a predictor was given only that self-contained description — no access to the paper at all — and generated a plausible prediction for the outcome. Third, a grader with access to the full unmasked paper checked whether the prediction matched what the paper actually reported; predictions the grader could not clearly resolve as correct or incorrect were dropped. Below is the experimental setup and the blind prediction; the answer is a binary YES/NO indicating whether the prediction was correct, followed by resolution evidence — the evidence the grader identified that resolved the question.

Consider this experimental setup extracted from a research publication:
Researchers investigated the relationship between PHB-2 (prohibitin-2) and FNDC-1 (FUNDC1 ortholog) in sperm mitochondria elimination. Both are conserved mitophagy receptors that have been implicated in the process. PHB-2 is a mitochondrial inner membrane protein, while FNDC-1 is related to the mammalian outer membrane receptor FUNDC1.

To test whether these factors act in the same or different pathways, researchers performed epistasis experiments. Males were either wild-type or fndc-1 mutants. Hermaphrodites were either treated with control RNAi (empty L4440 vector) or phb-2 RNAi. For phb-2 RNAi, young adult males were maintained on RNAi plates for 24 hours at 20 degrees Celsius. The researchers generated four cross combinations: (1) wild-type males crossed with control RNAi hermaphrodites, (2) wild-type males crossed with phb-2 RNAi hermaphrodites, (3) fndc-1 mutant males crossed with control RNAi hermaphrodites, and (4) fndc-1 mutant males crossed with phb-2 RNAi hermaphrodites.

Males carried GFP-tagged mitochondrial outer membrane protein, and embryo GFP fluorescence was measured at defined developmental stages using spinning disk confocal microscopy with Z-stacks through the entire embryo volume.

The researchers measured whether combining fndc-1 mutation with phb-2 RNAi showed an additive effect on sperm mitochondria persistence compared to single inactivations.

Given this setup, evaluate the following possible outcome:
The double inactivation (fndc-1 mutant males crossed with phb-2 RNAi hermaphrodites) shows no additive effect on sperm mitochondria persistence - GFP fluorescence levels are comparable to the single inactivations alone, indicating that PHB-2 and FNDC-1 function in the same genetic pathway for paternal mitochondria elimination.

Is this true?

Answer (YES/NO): YES